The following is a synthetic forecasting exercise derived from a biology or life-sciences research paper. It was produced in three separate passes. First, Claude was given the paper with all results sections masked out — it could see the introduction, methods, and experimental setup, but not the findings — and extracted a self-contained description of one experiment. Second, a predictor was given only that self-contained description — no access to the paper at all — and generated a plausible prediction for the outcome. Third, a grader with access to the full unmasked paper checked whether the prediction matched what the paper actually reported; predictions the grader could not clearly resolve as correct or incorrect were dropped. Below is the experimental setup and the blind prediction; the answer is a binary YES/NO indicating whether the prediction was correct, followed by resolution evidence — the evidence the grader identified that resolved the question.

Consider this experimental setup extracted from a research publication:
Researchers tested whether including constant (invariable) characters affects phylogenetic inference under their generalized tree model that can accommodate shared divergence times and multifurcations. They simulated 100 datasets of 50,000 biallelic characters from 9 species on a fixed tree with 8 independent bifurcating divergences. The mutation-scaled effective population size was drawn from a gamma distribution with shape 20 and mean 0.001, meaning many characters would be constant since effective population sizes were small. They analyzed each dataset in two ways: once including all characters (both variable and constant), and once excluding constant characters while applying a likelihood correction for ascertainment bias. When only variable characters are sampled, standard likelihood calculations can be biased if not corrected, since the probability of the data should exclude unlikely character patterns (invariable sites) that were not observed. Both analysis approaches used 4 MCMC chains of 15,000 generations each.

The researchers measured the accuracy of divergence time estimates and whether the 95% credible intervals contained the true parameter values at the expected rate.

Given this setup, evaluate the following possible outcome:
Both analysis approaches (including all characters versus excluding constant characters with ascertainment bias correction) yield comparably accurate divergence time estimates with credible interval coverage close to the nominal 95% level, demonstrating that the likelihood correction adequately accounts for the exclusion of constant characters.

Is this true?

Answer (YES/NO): NO